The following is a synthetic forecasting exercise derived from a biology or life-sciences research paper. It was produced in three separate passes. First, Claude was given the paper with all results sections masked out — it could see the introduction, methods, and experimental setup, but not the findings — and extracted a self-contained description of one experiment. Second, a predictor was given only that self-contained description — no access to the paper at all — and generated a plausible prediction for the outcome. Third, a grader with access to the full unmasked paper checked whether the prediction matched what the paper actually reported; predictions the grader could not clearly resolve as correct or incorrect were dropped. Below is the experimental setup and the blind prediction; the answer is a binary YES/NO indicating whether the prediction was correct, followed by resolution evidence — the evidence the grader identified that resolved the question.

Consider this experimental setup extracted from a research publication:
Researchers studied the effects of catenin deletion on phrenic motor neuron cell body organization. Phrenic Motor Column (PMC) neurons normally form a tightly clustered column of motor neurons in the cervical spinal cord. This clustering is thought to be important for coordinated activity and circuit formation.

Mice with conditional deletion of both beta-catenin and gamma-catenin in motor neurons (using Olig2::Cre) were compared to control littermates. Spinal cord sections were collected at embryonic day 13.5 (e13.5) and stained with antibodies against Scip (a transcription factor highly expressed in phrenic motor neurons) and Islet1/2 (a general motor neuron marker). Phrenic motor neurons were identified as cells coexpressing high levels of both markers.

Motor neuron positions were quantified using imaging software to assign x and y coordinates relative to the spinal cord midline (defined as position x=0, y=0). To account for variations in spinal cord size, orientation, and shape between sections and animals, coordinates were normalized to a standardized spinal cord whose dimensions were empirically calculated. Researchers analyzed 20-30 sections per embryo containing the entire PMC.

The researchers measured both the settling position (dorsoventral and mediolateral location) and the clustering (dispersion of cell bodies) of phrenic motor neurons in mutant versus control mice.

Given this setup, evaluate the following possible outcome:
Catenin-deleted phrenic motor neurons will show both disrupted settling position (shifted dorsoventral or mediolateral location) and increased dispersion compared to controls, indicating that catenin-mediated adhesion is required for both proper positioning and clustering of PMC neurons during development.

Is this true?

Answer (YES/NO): YES